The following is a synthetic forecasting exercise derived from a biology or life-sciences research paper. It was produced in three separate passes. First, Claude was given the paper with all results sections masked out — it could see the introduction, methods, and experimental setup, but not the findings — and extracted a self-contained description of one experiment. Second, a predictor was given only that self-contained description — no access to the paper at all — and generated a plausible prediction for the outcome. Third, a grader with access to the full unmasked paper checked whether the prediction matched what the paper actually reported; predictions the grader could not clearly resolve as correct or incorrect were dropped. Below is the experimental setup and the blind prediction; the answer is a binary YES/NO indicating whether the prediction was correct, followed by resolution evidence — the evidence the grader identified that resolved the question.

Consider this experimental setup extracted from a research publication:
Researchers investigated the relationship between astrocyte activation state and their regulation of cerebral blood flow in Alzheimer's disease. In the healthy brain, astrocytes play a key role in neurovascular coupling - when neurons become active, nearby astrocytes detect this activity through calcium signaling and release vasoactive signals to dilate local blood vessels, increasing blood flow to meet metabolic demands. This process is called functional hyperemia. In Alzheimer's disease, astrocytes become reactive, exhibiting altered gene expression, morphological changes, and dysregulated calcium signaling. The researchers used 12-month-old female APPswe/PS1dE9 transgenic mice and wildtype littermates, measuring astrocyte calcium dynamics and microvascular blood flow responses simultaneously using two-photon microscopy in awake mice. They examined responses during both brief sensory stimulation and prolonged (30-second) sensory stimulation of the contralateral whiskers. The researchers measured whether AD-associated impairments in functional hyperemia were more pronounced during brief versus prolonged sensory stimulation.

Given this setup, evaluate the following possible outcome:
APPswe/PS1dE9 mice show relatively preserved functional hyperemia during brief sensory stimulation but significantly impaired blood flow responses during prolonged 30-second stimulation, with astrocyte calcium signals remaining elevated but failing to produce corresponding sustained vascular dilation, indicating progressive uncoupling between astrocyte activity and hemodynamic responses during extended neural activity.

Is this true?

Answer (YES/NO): NO